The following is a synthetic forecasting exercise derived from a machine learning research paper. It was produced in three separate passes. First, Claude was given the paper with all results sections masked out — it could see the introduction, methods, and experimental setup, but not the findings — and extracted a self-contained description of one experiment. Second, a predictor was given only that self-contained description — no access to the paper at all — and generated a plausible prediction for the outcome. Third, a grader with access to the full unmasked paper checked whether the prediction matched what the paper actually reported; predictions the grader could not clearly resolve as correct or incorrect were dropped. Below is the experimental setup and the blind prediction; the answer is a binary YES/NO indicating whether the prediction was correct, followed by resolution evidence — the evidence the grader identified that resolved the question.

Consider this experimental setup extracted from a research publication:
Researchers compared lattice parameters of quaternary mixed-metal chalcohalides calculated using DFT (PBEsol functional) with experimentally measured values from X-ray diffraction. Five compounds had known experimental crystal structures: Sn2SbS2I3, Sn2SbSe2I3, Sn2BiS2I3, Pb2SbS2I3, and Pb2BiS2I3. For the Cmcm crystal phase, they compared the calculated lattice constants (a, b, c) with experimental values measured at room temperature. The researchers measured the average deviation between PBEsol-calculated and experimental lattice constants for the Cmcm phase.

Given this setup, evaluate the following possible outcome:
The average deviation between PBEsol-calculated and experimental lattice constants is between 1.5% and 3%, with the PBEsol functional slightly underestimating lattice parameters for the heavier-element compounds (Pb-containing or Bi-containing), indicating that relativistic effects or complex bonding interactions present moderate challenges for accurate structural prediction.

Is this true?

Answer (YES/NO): NO